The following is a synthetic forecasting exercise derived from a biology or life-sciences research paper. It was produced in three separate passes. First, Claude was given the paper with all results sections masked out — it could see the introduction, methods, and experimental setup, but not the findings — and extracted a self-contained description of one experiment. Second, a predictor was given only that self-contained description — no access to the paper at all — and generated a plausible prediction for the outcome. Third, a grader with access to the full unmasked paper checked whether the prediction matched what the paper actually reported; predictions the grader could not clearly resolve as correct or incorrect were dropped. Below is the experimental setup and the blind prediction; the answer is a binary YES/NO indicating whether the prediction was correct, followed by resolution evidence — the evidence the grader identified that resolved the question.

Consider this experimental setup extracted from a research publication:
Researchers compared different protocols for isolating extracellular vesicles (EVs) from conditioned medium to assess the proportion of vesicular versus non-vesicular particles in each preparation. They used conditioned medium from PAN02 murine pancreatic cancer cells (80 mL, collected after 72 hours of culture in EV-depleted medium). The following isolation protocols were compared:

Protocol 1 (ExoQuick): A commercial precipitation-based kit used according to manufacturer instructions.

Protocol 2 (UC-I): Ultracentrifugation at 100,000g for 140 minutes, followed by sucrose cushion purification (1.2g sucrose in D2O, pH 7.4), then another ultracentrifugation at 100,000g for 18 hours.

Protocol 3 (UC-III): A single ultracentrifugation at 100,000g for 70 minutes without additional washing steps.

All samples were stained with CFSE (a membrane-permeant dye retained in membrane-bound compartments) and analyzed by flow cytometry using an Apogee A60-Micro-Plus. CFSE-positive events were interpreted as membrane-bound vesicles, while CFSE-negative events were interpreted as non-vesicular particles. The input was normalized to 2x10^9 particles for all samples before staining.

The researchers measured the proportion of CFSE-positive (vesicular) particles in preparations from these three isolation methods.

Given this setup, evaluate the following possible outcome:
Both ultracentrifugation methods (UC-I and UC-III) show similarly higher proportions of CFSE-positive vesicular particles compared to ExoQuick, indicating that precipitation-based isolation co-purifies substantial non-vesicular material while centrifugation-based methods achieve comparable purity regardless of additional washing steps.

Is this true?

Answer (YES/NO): NO